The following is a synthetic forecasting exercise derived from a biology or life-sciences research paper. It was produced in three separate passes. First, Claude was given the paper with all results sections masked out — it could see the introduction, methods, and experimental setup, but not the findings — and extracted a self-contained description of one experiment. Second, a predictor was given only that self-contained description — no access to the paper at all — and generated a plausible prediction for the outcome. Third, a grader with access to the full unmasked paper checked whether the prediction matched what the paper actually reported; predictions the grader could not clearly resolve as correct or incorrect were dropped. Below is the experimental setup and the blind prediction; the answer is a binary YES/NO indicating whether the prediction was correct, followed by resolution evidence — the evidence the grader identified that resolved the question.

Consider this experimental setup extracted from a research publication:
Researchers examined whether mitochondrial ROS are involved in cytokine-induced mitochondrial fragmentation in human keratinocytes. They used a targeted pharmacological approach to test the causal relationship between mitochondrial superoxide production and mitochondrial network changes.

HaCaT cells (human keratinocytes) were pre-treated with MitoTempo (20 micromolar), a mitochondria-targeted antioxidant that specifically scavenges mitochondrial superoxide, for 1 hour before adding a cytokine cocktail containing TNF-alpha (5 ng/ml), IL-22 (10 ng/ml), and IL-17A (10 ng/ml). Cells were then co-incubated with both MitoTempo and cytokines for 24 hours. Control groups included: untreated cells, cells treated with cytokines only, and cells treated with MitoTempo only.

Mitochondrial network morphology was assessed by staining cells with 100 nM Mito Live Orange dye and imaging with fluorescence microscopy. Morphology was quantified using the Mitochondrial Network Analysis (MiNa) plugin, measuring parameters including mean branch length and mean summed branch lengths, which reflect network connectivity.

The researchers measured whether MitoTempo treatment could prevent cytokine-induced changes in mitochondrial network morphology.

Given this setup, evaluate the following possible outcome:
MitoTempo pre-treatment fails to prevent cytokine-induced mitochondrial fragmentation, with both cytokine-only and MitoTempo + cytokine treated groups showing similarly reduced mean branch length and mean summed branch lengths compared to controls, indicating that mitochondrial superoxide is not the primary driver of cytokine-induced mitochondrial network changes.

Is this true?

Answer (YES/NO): YES